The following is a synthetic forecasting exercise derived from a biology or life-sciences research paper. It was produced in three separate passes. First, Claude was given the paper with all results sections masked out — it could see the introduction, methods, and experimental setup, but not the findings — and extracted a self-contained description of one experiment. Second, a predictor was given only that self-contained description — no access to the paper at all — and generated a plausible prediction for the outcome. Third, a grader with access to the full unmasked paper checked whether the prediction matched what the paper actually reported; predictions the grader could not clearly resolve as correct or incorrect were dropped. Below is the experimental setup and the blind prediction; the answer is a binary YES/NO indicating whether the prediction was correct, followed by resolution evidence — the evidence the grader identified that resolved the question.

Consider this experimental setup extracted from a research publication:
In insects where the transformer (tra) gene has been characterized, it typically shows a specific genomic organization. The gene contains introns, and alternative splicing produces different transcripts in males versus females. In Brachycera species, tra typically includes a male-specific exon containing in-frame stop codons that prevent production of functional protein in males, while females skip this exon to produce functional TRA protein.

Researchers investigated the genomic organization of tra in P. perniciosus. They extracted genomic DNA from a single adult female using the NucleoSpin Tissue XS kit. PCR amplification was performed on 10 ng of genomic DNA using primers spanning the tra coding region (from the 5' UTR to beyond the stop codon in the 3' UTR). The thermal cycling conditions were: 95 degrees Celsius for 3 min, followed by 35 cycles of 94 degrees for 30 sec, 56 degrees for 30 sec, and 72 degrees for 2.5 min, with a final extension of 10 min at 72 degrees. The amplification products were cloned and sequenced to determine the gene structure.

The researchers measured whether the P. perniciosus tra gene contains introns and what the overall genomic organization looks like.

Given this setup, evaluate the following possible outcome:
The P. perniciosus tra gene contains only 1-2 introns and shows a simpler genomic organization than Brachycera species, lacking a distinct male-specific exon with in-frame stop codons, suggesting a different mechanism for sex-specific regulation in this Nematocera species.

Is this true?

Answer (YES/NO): NO